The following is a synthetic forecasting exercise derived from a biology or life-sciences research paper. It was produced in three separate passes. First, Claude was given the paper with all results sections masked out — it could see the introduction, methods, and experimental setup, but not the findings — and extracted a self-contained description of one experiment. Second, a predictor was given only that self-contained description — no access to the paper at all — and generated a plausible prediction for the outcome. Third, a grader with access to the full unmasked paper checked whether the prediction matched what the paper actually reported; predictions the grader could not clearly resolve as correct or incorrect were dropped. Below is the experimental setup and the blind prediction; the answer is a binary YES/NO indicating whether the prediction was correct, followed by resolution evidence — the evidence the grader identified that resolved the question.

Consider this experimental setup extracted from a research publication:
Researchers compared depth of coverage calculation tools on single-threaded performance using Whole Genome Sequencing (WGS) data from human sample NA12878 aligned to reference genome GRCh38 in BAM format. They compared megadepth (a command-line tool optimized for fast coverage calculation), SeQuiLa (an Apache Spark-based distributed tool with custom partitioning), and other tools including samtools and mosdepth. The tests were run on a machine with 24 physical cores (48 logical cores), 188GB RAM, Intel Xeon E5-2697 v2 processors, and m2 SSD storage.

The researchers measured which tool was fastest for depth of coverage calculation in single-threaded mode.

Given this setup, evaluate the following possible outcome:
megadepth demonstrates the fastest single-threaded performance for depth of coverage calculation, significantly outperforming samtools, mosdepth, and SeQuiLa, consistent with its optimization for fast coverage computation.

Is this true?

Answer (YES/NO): NO